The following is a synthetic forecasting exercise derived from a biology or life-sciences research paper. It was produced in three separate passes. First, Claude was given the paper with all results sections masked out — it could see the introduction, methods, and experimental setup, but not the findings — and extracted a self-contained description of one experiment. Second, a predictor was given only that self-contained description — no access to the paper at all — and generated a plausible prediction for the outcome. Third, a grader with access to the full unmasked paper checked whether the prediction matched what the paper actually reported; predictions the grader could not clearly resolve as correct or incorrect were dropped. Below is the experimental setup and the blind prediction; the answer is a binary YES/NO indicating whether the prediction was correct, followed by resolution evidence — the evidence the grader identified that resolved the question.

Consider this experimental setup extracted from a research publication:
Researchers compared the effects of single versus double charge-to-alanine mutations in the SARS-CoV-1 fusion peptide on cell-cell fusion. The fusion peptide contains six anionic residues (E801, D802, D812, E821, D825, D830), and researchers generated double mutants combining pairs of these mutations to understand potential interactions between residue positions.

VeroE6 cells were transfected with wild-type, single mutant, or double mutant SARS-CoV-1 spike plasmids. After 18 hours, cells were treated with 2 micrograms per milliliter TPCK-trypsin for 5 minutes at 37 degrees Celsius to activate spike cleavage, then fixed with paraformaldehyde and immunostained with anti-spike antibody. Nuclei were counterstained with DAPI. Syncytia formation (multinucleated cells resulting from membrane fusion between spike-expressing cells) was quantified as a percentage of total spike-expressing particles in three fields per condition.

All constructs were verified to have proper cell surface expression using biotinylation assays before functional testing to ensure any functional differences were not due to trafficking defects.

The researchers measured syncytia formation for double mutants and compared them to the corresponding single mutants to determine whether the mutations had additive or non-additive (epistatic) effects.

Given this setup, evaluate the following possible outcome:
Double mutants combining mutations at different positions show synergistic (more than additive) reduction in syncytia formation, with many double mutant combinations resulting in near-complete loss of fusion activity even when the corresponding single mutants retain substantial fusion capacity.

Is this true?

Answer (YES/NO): NO